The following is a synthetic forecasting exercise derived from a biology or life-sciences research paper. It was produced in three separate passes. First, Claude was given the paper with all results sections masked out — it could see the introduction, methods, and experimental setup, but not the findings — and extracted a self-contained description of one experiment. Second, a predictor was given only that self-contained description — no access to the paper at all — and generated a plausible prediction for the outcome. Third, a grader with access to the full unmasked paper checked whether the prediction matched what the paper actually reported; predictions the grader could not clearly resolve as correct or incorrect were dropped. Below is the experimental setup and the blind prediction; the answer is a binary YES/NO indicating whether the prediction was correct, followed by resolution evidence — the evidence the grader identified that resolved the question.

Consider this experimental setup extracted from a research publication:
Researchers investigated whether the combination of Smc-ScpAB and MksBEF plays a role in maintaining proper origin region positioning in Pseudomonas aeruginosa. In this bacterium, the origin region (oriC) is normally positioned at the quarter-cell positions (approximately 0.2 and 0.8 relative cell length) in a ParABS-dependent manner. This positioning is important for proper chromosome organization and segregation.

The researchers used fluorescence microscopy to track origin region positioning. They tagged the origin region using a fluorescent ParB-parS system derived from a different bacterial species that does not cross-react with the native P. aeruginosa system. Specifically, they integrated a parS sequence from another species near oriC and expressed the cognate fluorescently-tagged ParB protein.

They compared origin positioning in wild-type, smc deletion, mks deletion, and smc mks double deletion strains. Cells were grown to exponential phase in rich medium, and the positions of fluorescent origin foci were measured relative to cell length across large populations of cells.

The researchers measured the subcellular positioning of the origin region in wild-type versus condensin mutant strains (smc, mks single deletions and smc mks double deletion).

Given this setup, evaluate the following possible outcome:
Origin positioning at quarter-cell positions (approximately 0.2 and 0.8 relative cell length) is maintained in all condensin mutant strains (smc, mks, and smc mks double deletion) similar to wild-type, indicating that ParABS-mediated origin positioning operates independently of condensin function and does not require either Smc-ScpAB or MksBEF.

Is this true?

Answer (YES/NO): YES